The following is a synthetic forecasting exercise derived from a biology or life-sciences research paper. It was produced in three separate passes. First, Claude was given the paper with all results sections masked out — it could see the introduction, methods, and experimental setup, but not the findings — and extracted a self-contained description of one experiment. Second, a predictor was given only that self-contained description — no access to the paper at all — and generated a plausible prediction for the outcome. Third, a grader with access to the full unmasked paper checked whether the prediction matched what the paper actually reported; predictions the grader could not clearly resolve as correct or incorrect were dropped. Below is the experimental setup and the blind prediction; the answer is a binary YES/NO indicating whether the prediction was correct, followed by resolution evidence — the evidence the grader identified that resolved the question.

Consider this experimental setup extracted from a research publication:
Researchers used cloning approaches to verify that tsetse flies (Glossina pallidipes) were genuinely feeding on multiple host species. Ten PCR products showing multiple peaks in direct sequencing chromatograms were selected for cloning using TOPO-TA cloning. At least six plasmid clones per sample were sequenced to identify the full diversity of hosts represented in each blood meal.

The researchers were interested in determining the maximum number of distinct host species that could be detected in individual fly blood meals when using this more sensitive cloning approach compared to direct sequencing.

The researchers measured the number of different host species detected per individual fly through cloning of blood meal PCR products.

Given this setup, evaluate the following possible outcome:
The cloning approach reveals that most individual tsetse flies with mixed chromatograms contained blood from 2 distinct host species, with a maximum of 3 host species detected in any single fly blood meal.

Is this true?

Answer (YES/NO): NO